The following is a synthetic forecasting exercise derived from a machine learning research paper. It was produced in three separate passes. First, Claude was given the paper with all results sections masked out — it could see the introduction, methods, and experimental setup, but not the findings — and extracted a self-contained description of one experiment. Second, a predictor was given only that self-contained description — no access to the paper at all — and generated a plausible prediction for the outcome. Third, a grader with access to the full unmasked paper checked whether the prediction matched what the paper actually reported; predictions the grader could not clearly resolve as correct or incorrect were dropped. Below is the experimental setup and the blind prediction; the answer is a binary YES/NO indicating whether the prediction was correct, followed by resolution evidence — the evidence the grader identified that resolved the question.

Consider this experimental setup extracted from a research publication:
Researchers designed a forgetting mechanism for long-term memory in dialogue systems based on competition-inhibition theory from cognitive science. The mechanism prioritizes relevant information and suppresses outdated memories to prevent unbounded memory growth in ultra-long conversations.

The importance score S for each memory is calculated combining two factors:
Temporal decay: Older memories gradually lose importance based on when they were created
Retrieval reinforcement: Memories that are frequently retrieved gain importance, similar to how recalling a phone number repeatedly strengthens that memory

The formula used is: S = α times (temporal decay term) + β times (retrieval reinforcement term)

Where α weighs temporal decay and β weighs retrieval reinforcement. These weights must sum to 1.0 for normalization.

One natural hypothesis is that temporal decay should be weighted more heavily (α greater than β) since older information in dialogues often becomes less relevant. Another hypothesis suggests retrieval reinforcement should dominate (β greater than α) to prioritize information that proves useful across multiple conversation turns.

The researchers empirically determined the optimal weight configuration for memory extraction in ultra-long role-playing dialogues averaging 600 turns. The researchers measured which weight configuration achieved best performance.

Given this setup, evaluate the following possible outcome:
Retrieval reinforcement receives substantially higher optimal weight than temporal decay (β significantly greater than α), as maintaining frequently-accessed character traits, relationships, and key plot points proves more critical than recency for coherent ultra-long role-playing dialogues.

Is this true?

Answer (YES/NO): YES